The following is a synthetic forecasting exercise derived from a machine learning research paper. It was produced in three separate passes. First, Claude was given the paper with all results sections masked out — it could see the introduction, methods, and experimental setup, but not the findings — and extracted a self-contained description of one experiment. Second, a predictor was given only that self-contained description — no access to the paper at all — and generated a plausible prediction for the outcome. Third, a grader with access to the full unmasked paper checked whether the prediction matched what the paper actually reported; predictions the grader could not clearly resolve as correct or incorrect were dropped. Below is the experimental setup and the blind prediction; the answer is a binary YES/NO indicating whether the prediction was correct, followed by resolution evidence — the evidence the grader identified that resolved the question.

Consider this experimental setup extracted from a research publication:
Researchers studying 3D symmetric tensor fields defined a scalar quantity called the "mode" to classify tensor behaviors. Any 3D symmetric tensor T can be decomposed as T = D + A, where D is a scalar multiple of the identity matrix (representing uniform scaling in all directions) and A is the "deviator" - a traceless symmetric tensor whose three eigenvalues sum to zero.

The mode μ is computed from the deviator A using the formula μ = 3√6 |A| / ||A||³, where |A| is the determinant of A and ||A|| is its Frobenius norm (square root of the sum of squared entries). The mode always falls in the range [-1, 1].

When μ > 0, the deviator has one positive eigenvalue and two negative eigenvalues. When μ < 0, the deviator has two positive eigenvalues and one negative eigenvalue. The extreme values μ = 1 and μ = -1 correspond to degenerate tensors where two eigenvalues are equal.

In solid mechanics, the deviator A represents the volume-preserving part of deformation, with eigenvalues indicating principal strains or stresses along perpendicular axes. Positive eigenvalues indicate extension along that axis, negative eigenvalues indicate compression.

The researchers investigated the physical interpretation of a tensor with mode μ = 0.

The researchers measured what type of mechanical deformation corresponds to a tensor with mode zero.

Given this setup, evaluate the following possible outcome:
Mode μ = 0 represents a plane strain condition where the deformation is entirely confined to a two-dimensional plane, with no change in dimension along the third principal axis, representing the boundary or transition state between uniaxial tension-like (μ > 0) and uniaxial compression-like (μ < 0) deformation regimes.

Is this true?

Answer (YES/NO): NO